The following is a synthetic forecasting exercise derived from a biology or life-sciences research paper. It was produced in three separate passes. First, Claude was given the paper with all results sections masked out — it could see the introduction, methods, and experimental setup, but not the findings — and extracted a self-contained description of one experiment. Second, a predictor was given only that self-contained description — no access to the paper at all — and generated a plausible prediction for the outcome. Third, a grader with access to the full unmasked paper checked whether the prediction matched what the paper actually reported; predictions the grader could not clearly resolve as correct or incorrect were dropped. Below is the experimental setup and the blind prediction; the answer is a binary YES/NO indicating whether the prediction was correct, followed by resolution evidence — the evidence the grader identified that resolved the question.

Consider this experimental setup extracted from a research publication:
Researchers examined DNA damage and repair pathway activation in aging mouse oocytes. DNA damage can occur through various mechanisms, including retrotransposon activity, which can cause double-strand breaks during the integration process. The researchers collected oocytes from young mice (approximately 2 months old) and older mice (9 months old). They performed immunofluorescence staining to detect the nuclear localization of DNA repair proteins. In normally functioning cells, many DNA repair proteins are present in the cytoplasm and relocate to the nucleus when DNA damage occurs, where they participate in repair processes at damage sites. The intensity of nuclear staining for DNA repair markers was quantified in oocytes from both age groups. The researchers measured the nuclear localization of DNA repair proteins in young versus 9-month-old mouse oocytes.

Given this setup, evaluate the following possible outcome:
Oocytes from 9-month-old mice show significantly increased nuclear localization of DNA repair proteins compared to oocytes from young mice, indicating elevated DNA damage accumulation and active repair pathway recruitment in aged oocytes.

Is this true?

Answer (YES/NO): YES